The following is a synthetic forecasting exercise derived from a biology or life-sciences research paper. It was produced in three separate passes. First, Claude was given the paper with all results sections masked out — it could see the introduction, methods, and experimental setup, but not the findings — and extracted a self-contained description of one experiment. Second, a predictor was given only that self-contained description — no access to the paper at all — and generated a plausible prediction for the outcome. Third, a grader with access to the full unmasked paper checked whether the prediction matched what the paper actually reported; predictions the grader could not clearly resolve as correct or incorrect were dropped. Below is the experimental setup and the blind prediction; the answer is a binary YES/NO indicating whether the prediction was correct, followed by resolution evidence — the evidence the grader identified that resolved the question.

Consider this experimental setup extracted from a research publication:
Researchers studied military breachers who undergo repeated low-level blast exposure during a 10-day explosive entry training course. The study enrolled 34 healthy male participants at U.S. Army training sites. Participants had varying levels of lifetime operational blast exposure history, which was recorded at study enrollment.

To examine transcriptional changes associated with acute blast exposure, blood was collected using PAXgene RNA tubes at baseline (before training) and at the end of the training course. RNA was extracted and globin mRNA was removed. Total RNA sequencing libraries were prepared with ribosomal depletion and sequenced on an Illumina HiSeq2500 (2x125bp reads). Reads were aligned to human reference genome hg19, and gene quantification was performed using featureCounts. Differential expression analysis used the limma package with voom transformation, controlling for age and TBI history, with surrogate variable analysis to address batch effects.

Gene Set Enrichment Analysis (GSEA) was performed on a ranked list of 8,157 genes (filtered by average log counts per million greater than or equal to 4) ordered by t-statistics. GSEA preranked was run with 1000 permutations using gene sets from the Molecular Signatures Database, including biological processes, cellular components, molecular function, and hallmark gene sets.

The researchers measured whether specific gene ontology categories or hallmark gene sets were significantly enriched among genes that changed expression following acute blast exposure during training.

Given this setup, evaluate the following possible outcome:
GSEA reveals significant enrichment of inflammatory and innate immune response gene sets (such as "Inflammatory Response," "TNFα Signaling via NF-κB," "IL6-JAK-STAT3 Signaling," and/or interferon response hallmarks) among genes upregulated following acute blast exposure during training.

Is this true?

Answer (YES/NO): YES